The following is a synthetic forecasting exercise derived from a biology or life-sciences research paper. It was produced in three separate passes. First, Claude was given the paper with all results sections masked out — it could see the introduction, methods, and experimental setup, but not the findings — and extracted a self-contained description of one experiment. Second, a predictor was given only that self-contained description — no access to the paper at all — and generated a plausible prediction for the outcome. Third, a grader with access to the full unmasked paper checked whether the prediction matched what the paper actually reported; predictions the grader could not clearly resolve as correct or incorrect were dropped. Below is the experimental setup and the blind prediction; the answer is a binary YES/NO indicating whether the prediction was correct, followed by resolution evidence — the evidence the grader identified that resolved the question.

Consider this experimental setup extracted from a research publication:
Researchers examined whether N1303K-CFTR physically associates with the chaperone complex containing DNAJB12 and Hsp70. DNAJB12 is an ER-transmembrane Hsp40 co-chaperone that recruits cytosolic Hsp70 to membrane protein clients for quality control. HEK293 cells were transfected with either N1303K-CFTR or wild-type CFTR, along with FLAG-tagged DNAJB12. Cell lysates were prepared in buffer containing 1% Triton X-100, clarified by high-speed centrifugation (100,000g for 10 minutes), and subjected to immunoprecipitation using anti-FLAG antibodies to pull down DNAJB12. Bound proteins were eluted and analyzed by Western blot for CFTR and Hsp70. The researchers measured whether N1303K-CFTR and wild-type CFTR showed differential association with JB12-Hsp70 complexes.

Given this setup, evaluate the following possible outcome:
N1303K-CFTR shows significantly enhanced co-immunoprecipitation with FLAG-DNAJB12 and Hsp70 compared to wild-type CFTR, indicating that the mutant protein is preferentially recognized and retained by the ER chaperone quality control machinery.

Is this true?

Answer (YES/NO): NO